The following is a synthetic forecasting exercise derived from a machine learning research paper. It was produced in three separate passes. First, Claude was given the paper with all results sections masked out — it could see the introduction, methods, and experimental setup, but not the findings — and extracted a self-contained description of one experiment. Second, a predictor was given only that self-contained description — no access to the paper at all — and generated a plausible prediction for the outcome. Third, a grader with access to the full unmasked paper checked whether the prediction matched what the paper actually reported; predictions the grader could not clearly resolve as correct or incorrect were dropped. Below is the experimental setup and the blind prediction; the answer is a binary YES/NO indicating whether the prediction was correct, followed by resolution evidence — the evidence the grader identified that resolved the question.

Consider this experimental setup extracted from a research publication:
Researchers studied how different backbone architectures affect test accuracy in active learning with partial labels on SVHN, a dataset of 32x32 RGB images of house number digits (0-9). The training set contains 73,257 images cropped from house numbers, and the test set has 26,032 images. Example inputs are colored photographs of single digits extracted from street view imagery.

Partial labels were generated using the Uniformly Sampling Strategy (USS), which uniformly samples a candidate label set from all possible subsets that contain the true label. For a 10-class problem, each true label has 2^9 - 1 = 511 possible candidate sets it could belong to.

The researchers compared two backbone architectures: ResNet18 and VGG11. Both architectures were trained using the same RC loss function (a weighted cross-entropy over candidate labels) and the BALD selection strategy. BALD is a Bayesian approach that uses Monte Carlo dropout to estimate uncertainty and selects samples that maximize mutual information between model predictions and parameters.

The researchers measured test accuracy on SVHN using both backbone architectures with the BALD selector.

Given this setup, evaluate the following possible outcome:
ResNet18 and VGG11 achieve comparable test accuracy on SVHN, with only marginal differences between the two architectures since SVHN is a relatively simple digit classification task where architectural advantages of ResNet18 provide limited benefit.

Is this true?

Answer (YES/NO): NO